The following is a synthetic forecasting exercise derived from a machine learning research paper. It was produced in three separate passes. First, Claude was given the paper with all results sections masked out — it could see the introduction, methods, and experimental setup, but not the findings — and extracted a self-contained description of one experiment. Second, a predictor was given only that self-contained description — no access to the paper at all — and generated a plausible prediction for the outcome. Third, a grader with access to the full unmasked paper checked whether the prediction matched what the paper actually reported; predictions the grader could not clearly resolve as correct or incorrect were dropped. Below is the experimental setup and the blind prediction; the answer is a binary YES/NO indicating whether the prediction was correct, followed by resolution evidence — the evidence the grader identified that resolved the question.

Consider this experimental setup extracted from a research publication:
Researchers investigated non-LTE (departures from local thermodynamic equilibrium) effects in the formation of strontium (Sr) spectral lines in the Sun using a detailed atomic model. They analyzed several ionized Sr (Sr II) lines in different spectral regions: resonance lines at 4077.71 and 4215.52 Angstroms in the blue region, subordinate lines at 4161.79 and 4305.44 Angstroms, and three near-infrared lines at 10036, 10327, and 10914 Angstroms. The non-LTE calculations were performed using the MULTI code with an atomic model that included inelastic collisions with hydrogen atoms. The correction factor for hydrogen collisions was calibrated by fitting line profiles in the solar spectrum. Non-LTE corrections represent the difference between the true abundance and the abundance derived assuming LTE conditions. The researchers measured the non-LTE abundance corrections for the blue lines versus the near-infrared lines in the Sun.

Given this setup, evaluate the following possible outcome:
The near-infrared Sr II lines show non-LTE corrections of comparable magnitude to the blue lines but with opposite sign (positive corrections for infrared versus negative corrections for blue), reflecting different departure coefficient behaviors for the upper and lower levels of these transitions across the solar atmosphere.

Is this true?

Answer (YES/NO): NO